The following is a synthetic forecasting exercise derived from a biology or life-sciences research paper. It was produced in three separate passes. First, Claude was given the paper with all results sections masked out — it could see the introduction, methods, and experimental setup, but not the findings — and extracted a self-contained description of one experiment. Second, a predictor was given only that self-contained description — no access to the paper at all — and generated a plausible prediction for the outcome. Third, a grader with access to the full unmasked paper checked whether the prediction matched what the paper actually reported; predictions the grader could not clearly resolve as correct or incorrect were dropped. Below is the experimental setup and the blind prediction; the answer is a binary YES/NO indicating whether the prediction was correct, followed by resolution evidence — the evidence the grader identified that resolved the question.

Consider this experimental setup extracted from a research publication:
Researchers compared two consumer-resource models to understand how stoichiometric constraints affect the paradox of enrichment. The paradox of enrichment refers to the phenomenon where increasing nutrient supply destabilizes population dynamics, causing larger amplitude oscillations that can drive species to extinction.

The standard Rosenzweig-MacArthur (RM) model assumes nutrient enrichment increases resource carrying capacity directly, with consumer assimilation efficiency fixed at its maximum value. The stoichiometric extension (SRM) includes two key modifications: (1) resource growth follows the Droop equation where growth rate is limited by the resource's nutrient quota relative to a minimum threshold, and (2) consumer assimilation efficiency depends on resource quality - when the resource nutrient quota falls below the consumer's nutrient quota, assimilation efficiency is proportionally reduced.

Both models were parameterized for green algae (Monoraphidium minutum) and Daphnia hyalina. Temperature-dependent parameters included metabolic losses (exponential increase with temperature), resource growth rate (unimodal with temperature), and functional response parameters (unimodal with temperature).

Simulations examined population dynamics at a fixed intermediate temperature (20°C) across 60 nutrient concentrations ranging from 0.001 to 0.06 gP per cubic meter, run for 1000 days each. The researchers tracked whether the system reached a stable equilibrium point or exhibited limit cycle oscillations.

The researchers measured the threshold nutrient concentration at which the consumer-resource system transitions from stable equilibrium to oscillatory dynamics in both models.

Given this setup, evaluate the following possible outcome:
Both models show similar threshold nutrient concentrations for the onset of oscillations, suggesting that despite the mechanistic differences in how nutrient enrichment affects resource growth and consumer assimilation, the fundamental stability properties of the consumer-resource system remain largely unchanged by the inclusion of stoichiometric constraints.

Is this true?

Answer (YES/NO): NO